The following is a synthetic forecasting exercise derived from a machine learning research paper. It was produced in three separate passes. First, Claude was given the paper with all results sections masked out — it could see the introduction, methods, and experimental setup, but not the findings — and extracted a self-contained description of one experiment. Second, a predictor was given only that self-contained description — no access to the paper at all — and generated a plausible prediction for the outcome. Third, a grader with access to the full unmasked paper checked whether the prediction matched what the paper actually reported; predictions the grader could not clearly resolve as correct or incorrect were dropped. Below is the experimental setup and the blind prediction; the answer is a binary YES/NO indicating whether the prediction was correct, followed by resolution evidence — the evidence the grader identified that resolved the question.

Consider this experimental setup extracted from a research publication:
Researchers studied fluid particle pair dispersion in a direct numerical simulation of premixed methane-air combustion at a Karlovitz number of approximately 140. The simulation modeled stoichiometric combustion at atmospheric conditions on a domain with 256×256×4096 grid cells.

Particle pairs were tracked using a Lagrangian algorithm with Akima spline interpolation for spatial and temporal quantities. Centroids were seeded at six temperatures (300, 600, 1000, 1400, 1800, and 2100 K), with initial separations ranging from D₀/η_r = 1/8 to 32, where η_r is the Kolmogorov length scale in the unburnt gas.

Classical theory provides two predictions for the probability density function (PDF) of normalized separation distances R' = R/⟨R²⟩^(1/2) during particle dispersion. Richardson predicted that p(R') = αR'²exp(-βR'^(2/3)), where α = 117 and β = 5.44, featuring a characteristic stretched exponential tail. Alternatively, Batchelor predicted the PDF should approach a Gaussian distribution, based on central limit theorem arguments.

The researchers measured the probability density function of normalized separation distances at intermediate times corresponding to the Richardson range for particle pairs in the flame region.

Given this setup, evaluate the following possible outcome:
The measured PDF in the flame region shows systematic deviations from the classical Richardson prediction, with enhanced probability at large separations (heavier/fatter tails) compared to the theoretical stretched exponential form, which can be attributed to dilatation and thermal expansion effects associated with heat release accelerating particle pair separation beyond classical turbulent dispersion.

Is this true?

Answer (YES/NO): NO